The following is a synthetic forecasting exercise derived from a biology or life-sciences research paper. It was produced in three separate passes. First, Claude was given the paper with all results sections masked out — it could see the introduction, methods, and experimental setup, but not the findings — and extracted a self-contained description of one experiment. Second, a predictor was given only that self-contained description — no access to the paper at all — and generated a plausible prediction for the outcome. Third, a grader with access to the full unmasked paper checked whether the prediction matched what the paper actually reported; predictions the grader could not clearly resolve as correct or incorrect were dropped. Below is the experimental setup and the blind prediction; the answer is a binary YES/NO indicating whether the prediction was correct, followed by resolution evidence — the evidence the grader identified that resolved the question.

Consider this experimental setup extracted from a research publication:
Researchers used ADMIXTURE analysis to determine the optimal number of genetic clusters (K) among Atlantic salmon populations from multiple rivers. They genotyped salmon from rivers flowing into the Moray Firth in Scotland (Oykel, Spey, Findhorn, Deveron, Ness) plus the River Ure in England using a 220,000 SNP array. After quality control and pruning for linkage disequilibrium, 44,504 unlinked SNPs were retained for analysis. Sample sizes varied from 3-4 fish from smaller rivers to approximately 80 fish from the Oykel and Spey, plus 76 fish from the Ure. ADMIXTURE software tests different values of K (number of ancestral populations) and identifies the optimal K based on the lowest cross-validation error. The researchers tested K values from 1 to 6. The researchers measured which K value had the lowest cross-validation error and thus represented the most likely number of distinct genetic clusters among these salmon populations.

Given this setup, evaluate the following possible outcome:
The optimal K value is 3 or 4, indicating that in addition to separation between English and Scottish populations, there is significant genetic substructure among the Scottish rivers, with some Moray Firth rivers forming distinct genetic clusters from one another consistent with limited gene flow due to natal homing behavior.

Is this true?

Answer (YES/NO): YES